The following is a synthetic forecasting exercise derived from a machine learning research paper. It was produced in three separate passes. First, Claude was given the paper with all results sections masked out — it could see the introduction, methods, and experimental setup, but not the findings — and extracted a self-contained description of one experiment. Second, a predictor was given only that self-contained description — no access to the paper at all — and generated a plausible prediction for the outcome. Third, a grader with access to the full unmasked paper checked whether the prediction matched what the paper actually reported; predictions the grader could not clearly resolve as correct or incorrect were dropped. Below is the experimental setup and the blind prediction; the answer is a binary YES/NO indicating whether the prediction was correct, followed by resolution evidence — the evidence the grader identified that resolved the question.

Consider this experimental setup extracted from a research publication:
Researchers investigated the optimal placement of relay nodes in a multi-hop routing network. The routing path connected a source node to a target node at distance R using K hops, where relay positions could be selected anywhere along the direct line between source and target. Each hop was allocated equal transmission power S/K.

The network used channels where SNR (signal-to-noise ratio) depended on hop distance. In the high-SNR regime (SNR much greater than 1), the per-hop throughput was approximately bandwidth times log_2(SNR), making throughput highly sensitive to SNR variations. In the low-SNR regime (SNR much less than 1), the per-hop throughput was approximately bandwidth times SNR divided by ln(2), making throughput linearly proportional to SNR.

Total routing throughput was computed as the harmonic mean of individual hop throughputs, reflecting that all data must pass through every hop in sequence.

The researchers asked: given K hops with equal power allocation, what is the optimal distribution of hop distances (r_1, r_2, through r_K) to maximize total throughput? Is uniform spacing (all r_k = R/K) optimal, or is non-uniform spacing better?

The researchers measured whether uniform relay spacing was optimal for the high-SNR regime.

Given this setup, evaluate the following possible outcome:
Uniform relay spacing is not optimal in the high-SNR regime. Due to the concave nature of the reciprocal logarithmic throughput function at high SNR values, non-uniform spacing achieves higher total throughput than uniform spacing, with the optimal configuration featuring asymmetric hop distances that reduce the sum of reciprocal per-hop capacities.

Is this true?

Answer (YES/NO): NO